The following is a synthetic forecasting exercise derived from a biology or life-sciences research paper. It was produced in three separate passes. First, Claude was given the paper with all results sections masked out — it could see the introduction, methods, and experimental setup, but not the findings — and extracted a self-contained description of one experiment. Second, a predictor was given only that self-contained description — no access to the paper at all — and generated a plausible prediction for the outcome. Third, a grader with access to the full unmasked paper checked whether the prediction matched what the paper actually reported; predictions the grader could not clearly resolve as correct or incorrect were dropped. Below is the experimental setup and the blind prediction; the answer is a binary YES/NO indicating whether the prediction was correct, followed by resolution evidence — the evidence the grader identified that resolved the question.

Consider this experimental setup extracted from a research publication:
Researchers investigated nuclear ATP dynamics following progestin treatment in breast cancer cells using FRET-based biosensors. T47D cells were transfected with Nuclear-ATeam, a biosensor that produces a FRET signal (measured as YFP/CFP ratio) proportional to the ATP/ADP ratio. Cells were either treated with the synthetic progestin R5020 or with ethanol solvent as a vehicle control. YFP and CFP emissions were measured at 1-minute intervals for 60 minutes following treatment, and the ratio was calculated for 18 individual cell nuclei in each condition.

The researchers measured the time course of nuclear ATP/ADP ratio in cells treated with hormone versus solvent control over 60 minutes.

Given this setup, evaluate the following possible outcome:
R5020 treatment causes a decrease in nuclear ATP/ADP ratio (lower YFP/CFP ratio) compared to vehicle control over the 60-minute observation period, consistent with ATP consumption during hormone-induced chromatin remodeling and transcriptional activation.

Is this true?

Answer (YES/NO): NO